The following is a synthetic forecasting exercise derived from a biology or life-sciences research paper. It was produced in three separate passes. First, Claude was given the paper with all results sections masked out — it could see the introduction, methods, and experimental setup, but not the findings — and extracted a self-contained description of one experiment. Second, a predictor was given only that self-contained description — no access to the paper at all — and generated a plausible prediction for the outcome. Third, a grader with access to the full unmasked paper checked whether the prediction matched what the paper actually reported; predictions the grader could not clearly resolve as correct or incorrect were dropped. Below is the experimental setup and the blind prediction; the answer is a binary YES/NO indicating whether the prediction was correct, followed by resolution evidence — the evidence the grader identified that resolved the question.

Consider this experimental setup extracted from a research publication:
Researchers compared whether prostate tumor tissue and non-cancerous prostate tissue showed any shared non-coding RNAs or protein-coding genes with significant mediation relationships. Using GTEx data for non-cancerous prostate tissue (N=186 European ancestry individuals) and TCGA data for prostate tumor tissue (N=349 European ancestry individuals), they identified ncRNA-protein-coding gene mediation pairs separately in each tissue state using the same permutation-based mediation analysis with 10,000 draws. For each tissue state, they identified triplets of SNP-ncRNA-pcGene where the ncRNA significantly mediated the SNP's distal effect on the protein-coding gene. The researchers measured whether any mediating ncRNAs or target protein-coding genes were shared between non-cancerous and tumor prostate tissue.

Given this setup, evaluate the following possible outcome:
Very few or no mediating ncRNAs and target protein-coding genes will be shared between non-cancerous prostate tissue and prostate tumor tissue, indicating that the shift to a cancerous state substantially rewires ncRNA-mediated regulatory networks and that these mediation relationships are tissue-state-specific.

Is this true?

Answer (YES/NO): YES